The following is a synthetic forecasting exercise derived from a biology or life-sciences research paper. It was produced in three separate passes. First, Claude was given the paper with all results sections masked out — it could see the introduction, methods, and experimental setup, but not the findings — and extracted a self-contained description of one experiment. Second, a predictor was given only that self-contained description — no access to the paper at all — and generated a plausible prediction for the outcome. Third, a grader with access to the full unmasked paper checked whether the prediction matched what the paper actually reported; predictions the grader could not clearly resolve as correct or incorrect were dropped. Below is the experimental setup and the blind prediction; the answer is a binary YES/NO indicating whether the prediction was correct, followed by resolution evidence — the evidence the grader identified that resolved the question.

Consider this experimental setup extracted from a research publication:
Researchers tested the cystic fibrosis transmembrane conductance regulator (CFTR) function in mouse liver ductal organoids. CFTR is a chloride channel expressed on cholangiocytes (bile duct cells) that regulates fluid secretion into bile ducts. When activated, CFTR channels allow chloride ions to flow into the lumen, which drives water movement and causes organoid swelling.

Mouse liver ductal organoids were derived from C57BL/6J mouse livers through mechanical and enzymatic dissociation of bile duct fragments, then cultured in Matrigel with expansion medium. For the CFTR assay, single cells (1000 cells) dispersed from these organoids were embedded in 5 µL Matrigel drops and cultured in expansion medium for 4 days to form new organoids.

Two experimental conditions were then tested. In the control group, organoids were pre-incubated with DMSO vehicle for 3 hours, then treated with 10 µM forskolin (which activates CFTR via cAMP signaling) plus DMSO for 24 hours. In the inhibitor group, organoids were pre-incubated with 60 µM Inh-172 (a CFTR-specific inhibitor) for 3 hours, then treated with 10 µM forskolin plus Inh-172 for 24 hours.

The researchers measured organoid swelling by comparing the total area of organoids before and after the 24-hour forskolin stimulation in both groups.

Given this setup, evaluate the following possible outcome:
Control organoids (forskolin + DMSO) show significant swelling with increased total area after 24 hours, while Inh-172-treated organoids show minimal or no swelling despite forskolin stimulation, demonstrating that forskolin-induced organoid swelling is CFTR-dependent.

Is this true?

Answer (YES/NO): NO